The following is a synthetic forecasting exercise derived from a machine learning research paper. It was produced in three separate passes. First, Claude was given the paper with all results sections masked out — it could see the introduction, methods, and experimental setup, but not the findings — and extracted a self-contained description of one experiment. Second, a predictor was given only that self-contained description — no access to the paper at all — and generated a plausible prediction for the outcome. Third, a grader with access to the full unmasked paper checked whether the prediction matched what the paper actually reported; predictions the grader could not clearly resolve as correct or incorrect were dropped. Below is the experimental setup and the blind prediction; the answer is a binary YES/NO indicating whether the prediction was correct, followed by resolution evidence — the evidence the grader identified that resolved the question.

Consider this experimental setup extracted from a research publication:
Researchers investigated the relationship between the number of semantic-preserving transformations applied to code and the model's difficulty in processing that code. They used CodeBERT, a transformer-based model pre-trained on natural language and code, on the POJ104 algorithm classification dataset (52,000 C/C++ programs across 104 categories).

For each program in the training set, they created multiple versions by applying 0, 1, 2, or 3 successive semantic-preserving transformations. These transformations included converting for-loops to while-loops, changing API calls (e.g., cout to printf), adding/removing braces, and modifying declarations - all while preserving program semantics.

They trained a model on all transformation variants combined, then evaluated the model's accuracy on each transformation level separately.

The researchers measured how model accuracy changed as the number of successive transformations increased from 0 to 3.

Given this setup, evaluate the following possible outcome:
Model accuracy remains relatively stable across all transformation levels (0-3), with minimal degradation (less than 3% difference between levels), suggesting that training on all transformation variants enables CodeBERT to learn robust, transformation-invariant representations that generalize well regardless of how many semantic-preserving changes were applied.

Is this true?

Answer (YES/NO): NO